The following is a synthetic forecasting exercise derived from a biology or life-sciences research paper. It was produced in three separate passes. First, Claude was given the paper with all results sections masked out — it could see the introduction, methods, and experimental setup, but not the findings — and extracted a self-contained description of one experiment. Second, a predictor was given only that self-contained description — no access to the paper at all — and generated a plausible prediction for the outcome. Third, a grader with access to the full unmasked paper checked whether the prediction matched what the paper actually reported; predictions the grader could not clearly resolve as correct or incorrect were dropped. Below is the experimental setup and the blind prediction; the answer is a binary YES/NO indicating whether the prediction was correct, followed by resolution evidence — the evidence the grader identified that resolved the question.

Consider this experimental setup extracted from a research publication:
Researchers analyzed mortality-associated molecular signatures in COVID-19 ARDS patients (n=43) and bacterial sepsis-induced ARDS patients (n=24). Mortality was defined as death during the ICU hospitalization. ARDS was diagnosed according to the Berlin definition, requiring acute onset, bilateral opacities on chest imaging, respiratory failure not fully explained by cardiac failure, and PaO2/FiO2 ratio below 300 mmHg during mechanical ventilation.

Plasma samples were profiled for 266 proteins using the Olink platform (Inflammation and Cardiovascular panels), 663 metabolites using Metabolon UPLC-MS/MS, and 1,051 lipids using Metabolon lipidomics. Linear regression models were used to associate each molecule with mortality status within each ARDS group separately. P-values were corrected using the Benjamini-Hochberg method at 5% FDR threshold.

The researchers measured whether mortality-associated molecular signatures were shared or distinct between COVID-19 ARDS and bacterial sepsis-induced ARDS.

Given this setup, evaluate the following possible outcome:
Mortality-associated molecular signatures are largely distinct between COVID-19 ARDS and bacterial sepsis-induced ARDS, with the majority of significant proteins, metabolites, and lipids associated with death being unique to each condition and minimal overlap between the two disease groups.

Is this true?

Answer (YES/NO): NO